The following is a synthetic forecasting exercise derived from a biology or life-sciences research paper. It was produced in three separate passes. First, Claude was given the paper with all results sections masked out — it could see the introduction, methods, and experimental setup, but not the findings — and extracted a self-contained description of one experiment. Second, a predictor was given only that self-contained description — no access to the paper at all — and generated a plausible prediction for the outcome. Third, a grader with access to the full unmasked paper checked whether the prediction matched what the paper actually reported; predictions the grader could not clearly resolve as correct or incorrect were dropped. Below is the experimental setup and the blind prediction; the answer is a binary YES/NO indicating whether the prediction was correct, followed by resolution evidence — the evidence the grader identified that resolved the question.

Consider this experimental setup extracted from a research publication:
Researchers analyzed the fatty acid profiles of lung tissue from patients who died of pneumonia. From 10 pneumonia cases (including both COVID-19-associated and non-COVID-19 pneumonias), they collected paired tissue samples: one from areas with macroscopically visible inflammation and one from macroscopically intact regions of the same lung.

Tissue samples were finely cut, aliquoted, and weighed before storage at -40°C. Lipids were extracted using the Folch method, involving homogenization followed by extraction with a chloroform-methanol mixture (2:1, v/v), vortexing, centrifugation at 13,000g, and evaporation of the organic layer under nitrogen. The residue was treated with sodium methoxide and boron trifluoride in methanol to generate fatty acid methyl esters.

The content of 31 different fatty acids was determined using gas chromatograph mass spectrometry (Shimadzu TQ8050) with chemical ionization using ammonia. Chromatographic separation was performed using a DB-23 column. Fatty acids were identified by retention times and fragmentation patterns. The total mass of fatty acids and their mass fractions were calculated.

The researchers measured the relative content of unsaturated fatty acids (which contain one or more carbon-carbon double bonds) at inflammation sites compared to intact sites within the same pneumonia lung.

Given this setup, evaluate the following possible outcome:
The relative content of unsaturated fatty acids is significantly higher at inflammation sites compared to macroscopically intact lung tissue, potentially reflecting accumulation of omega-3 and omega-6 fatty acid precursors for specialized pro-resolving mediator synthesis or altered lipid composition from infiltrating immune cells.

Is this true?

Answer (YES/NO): YES